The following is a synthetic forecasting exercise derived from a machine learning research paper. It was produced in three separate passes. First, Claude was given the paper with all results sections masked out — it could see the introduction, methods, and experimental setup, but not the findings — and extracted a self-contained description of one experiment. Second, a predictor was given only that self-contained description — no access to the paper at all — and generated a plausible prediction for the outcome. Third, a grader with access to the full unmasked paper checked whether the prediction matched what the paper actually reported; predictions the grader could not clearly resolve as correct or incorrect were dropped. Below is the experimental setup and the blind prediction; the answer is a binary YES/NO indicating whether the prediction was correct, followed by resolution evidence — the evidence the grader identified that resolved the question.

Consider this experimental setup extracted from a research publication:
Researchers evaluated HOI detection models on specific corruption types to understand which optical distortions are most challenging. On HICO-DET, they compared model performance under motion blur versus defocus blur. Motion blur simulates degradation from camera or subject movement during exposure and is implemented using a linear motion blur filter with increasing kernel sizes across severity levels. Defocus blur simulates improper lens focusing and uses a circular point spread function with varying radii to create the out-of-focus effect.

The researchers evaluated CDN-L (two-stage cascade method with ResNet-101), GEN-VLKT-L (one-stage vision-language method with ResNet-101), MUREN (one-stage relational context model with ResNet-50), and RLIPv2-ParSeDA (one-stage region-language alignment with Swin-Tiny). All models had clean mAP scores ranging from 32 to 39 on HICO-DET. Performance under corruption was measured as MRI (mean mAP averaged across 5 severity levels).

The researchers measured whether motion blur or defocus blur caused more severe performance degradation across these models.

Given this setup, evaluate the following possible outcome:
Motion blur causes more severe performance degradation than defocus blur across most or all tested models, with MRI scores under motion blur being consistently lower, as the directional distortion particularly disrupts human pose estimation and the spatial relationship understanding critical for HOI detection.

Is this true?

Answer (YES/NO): NO